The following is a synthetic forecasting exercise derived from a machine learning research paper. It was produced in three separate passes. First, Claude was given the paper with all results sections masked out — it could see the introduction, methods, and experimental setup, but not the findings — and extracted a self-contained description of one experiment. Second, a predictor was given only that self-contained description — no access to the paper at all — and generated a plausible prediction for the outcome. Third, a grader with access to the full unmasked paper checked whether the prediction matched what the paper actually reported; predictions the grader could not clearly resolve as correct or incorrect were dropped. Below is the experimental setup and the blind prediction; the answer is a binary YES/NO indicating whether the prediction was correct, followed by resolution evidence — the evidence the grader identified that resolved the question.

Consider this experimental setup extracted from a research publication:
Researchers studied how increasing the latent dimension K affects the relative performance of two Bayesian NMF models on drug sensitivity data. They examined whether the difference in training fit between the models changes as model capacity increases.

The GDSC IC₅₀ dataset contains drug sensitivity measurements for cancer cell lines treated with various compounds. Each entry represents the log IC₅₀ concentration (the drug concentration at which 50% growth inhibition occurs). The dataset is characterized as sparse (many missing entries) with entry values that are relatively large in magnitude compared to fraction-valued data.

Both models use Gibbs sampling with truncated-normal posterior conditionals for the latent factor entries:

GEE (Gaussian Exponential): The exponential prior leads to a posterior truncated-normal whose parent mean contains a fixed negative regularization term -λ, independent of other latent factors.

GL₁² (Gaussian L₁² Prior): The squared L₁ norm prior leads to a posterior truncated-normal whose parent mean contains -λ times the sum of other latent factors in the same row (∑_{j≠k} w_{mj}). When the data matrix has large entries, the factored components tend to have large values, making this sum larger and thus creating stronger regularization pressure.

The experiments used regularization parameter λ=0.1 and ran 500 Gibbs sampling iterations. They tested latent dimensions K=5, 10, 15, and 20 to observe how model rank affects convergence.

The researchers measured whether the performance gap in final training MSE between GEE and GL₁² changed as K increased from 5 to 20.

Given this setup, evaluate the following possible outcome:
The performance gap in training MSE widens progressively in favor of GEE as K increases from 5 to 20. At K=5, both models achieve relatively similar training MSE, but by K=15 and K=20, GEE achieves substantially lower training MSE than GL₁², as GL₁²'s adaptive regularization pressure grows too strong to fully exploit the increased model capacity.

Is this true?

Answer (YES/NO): YES